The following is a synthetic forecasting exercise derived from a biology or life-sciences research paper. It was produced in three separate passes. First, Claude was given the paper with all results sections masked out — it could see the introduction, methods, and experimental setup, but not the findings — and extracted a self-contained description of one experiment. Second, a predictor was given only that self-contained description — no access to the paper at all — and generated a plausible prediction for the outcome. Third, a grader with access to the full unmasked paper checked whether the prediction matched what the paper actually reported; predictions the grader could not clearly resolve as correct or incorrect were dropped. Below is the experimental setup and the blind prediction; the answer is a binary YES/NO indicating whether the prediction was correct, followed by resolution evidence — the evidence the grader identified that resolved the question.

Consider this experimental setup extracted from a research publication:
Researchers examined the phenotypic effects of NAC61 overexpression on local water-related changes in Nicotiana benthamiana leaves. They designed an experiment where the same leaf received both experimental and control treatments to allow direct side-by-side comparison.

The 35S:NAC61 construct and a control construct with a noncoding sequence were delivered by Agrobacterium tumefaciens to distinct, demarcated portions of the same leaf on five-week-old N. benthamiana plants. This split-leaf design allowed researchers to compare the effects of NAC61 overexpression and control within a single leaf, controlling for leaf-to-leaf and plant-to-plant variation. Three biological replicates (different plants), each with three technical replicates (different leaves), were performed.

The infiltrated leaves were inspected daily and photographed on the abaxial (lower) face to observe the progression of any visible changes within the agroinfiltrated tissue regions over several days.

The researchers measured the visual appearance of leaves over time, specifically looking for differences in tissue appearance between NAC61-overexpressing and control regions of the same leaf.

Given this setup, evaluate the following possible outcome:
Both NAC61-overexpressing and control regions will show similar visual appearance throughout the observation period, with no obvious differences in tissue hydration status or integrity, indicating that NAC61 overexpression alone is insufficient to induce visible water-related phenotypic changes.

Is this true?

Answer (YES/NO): NO